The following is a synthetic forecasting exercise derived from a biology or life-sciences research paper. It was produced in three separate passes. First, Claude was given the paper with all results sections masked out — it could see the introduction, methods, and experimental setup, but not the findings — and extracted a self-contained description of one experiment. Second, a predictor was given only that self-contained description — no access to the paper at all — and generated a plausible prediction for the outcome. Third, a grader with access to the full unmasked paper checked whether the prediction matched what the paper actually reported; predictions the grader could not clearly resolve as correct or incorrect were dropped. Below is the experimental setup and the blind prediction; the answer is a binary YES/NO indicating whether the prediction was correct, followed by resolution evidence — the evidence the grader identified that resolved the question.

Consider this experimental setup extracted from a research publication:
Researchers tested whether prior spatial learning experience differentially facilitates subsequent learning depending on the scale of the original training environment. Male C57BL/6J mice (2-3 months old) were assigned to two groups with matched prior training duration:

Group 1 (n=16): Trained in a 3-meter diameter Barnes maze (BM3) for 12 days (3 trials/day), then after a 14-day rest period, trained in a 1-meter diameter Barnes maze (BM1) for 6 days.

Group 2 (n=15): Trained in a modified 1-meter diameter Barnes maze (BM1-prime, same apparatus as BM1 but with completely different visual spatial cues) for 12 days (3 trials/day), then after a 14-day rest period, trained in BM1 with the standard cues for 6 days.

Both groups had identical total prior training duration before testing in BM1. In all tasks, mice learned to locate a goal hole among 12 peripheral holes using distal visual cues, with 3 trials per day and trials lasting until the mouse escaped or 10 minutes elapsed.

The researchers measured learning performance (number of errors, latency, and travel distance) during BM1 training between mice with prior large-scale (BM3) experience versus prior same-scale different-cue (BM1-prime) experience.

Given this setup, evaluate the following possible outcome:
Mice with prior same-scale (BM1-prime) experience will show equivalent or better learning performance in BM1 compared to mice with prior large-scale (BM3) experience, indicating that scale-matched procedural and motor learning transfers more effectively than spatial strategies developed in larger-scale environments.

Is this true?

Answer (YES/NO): NO